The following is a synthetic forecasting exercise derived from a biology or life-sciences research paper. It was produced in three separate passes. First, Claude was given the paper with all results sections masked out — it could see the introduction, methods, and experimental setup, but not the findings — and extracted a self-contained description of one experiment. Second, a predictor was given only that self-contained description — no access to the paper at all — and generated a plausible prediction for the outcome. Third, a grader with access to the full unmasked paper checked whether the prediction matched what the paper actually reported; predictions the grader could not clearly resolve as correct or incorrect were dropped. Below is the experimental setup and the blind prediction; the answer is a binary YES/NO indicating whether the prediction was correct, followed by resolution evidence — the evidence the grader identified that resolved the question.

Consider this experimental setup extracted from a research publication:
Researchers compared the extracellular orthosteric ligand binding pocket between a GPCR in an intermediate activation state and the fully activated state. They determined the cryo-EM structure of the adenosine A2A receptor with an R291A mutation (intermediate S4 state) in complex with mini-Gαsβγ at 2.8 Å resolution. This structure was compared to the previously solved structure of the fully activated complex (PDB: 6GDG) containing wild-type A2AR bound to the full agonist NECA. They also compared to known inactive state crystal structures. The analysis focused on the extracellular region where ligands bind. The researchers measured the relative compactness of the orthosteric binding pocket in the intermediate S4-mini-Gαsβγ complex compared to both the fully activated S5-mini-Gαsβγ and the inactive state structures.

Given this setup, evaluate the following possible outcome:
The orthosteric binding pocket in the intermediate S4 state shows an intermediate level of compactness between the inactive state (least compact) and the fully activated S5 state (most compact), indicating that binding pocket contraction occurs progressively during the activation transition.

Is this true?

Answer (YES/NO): YES